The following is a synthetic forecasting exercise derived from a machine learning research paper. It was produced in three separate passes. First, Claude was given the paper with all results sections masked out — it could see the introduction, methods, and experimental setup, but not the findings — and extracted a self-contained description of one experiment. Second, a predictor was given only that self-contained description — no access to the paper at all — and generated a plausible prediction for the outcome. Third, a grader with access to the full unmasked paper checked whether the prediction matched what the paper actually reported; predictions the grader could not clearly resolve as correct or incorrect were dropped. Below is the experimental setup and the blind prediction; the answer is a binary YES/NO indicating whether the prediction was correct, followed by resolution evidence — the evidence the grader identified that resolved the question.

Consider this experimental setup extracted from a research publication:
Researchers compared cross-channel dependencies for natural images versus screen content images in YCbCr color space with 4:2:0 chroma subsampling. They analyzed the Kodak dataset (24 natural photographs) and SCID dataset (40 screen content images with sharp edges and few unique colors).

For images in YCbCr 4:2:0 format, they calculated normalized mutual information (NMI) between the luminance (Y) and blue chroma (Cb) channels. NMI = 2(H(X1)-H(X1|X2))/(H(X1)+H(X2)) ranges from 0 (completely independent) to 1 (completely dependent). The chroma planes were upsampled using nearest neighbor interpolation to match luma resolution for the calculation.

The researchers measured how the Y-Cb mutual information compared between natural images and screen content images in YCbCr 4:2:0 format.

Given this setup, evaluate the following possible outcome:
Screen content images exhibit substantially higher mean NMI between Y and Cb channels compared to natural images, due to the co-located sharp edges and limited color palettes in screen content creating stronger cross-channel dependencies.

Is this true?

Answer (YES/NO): YES